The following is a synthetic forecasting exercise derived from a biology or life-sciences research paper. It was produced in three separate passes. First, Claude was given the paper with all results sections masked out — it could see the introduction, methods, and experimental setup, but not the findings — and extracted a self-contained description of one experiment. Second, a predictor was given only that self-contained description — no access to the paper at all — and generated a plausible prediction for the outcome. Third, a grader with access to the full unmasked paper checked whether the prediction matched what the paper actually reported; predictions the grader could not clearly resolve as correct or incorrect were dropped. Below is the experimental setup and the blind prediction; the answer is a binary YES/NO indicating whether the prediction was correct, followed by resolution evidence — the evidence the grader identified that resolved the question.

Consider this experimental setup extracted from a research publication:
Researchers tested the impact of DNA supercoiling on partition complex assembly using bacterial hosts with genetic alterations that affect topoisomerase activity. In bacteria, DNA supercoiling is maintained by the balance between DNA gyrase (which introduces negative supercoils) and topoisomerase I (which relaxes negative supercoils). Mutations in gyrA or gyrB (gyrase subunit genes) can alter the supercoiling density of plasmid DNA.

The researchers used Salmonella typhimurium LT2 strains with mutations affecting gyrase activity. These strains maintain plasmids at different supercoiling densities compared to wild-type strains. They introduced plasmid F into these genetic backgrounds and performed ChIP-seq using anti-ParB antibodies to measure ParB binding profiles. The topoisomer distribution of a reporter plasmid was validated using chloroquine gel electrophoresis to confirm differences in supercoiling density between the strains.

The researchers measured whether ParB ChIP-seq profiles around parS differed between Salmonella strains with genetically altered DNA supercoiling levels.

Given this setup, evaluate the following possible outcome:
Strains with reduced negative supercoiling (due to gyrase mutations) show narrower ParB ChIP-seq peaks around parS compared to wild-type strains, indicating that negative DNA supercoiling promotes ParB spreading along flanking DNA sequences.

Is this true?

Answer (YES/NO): NO